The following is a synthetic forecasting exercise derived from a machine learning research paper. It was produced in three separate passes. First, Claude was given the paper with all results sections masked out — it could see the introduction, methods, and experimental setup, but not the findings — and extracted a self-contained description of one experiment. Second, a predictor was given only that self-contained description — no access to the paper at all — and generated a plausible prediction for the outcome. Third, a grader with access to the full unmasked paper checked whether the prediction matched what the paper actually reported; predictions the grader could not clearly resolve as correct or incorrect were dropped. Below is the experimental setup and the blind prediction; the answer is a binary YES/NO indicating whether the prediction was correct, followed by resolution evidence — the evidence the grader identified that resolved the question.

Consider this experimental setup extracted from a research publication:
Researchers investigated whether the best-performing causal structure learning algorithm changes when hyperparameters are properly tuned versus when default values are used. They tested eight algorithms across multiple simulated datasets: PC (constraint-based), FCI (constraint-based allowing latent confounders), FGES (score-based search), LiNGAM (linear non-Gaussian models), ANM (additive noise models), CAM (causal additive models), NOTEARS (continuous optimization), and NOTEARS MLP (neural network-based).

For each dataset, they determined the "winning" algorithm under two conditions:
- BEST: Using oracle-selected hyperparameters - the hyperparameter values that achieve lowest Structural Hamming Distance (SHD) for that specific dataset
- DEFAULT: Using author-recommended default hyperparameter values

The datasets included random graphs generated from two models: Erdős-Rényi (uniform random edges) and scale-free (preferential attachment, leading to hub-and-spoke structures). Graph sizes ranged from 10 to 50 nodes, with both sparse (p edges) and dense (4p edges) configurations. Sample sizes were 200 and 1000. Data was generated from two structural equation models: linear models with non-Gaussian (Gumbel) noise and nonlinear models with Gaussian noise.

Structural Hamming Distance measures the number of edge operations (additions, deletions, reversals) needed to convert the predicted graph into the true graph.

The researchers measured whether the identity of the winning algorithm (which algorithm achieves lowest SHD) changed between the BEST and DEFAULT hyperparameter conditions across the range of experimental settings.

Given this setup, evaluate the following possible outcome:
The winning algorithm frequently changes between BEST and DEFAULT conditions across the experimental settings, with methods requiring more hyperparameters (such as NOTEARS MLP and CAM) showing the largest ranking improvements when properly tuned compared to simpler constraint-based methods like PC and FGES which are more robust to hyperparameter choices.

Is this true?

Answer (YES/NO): NO